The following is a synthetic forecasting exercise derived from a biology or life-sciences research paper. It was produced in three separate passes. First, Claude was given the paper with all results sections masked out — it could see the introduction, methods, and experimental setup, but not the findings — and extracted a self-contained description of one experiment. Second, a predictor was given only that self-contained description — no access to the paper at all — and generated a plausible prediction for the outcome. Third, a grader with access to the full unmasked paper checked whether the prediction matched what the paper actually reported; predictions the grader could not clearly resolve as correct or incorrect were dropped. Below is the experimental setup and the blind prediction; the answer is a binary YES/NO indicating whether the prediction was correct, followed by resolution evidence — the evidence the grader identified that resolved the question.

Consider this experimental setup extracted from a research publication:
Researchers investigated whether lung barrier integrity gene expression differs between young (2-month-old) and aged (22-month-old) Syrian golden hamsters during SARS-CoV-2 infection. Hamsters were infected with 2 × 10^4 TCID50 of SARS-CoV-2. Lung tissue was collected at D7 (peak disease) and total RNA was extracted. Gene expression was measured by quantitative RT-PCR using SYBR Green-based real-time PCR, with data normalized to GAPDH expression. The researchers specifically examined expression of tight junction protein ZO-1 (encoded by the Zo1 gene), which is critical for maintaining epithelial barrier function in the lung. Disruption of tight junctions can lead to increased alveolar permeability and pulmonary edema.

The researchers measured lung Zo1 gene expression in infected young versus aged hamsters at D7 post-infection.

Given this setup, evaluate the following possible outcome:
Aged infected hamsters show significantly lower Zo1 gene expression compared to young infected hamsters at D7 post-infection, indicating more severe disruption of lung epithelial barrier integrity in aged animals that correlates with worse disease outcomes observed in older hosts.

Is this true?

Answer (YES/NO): YES